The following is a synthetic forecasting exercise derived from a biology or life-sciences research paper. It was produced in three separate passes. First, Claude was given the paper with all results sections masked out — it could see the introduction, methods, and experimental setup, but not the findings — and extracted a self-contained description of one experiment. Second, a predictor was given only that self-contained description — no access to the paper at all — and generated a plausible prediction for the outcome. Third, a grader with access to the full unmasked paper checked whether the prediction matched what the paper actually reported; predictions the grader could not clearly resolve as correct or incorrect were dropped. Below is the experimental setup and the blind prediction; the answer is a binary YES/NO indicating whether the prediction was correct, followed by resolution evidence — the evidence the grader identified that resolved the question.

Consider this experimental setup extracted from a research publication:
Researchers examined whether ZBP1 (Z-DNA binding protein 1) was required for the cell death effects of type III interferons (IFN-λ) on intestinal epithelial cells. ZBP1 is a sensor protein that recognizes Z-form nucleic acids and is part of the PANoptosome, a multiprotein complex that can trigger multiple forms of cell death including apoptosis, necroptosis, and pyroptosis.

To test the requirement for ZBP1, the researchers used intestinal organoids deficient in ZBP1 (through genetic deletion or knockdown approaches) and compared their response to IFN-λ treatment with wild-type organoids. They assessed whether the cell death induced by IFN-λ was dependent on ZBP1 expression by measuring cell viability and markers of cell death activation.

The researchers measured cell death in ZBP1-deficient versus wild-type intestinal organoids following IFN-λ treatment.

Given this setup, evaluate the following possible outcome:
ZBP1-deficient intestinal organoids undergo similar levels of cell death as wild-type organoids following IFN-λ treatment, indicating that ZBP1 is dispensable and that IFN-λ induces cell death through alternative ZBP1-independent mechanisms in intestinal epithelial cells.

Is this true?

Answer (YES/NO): NO